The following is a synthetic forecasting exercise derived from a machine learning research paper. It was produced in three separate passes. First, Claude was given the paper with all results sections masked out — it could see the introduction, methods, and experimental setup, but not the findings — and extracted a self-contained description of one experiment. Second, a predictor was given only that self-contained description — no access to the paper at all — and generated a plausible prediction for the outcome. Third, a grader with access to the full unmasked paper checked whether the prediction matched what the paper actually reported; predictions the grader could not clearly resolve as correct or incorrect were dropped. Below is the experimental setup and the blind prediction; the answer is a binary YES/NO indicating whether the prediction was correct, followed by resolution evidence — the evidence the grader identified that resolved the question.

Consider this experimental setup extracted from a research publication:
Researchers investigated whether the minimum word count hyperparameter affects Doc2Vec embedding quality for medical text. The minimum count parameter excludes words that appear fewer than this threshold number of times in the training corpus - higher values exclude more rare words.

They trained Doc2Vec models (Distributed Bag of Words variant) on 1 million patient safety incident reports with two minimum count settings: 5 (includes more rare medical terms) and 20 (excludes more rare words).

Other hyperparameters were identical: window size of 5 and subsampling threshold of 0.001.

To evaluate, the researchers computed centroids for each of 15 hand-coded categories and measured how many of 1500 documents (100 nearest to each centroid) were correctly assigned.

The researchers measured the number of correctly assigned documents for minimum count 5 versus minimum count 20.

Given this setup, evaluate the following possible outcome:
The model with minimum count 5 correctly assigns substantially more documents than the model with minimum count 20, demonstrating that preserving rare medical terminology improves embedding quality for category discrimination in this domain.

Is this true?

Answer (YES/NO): NO